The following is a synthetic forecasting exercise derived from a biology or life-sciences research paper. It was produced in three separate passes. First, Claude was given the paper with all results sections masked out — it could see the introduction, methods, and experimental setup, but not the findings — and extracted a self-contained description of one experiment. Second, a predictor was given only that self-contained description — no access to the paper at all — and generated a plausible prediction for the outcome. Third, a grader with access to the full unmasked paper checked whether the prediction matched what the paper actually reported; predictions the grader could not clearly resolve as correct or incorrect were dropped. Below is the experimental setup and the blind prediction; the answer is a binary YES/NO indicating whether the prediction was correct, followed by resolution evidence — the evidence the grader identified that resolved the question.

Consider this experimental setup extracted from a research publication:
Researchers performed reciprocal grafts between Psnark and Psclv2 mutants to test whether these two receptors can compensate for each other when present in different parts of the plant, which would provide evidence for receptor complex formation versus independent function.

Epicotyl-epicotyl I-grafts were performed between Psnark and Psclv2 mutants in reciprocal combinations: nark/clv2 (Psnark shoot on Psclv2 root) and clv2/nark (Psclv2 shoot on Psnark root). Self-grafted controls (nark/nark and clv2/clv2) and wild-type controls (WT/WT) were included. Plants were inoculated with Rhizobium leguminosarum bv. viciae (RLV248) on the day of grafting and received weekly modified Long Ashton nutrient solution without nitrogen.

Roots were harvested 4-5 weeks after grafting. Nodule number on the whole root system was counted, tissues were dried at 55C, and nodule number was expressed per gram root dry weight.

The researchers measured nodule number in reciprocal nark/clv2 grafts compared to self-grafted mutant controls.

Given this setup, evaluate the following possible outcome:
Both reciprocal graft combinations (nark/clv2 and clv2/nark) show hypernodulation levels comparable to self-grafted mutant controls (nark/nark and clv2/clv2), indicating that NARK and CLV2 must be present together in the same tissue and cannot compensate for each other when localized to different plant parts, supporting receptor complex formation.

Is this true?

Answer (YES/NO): NO